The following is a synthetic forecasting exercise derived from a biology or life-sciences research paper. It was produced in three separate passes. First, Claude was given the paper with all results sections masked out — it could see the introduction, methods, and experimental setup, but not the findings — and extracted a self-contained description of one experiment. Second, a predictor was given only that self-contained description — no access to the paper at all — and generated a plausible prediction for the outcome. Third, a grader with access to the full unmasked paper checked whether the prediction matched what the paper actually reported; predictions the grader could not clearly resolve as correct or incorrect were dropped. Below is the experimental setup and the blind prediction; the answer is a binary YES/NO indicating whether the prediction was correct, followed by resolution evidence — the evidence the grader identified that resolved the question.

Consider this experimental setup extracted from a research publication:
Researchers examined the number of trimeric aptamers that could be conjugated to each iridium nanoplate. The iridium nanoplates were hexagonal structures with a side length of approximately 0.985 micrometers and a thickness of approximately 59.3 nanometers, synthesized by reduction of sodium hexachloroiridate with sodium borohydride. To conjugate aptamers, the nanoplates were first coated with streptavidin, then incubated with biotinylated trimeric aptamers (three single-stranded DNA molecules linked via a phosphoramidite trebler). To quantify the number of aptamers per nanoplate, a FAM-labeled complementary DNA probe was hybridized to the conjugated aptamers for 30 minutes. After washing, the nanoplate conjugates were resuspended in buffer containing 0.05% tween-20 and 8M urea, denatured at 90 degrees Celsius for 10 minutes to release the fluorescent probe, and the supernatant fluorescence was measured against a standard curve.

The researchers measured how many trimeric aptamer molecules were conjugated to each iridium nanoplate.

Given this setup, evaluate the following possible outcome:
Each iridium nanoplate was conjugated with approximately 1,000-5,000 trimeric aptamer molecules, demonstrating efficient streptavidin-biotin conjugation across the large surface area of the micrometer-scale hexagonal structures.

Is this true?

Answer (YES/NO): NO